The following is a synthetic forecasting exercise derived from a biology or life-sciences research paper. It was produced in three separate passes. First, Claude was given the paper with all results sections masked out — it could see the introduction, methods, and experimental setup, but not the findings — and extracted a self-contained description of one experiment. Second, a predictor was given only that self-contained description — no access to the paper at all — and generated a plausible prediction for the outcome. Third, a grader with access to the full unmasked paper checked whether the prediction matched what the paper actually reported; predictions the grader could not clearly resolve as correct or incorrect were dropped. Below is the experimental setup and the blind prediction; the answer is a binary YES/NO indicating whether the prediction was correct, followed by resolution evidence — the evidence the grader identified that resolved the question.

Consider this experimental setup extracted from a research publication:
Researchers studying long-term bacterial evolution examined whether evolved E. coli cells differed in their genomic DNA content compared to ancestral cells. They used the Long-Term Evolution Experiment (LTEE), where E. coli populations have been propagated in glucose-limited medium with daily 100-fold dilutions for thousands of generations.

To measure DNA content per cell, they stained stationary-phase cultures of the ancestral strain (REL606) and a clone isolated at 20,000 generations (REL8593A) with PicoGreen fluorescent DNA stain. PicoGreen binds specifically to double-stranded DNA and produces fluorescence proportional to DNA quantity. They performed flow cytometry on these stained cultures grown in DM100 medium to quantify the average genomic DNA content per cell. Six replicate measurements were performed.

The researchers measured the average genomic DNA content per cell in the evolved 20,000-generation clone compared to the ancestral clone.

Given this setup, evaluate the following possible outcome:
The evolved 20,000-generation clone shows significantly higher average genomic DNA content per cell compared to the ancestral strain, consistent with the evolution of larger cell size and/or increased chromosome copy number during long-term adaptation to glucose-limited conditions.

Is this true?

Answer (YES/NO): YES